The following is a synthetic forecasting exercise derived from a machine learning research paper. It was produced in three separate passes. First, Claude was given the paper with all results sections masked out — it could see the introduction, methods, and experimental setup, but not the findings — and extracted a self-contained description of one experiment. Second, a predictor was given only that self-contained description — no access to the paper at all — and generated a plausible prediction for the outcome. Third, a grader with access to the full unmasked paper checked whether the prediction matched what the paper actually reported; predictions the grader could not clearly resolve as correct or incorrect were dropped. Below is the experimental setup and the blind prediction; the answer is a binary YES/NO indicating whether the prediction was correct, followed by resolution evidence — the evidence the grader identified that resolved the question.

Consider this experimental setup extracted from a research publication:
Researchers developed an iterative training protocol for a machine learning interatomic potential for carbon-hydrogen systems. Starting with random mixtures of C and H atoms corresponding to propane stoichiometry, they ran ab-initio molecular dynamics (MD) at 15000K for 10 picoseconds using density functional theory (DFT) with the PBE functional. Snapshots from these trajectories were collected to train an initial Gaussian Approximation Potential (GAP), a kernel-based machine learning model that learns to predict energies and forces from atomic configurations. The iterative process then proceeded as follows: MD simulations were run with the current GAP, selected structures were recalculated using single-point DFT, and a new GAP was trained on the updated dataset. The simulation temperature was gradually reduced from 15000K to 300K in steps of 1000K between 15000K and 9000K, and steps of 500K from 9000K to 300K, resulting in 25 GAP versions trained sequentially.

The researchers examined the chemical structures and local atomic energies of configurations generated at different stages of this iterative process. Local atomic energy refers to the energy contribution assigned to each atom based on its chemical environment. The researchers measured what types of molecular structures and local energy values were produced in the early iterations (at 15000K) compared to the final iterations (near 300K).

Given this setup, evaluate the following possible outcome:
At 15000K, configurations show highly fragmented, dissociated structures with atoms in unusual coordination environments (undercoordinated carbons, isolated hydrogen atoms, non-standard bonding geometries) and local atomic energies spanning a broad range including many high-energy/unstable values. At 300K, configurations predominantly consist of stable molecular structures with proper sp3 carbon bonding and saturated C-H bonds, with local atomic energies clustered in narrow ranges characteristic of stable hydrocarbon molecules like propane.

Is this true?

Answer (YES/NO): NO